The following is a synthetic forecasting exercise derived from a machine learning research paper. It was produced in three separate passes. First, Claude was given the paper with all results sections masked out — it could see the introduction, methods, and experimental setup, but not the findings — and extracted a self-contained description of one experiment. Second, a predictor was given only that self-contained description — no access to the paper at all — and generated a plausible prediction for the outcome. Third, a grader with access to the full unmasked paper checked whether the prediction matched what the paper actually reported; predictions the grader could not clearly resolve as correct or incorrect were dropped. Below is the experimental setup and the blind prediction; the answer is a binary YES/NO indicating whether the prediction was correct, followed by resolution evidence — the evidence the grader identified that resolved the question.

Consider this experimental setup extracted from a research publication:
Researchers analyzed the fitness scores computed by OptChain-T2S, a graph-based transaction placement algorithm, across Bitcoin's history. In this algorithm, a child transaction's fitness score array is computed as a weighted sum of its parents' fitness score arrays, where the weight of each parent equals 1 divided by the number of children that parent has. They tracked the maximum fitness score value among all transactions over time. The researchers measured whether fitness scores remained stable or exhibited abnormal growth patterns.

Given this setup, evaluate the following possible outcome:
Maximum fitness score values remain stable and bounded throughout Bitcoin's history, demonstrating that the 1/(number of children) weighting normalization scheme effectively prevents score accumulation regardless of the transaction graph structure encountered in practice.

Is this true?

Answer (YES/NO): NO